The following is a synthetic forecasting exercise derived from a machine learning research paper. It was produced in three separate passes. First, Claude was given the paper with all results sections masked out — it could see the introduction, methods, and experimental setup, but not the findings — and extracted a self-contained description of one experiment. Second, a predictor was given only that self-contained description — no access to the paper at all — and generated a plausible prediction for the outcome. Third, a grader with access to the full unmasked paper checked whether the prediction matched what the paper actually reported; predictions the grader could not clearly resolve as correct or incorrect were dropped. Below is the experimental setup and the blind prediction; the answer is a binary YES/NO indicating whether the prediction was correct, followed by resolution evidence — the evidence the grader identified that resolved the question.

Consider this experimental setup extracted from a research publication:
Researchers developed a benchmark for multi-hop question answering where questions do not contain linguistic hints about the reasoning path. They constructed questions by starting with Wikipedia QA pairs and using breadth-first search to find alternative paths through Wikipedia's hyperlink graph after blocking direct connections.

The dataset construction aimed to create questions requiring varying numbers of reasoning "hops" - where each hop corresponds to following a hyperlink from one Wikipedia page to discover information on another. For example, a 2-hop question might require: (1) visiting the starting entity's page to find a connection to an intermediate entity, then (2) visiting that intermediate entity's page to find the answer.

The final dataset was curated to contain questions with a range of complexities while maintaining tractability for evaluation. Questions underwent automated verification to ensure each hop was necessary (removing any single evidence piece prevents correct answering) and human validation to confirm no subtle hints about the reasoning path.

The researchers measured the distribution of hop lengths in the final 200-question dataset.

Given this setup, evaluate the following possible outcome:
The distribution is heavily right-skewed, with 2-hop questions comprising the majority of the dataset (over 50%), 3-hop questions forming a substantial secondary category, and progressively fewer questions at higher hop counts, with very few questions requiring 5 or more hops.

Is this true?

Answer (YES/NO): YES